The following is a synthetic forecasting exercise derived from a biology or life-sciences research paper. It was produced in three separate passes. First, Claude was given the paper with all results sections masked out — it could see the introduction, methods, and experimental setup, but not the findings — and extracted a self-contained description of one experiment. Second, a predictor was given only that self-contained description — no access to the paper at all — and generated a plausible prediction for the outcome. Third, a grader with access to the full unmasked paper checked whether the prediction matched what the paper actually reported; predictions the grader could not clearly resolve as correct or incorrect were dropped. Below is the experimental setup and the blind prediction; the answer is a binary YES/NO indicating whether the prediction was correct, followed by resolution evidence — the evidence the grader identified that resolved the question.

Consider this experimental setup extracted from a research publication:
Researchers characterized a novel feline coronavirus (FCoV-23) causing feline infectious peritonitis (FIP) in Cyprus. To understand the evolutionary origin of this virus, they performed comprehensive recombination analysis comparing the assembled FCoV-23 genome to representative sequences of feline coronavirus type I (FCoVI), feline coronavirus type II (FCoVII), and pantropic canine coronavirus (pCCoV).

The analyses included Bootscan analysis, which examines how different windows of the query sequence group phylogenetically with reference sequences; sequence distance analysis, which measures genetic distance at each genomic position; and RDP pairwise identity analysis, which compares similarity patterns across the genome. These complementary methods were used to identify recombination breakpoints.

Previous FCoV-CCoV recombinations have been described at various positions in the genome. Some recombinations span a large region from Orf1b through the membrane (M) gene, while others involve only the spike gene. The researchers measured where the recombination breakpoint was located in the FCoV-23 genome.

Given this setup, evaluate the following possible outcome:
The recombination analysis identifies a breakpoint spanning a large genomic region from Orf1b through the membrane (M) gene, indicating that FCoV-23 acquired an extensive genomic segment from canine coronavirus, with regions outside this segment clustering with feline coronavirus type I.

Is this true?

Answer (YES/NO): NO